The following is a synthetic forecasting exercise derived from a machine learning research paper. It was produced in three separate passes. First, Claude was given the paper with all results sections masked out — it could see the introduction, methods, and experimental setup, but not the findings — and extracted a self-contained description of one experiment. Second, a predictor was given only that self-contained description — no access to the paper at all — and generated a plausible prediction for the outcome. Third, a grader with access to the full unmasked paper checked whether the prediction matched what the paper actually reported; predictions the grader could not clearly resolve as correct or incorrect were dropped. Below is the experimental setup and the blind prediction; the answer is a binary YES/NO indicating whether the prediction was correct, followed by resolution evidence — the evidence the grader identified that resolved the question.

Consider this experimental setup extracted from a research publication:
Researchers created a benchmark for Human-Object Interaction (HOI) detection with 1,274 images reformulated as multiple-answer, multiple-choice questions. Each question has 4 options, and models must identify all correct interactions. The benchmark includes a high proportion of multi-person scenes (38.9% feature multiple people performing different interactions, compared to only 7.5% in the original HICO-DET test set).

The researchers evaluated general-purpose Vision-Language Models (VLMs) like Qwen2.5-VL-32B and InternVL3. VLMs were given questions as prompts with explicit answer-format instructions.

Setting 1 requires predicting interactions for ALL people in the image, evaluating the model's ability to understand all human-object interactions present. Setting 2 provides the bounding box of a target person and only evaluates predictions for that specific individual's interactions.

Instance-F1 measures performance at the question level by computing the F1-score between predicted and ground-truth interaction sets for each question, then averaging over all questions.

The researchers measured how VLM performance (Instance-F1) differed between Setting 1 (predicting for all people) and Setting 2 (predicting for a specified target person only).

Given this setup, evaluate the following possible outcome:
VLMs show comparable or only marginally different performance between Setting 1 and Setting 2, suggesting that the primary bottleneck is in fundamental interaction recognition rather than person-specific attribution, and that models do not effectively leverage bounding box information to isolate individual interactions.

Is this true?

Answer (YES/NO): NO